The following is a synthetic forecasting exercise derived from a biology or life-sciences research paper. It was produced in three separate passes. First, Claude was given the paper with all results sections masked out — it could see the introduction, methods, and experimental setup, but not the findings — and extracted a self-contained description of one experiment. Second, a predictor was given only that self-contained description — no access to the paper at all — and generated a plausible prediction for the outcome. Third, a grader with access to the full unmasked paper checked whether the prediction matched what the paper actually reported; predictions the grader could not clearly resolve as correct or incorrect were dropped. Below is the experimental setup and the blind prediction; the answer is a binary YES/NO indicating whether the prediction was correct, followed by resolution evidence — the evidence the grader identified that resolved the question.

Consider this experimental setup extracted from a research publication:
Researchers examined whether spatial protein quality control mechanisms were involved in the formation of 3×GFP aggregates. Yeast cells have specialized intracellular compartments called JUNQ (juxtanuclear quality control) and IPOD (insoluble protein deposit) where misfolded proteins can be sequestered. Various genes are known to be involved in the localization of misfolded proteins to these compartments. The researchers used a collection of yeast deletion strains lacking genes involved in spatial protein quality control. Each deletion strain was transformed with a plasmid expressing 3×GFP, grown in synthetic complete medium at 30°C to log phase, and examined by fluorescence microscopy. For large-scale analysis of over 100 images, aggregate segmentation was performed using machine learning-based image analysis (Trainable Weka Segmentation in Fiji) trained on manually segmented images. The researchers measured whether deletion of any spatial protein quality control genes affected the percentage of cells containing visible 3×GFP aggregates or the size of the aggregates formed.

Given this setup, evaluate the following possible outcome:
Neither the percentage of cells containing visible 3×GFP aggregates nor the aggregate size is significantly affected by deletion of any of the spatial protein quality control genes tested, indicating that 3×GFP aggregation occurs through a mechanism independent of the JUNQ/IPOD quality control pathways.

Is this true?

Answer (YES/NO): NO